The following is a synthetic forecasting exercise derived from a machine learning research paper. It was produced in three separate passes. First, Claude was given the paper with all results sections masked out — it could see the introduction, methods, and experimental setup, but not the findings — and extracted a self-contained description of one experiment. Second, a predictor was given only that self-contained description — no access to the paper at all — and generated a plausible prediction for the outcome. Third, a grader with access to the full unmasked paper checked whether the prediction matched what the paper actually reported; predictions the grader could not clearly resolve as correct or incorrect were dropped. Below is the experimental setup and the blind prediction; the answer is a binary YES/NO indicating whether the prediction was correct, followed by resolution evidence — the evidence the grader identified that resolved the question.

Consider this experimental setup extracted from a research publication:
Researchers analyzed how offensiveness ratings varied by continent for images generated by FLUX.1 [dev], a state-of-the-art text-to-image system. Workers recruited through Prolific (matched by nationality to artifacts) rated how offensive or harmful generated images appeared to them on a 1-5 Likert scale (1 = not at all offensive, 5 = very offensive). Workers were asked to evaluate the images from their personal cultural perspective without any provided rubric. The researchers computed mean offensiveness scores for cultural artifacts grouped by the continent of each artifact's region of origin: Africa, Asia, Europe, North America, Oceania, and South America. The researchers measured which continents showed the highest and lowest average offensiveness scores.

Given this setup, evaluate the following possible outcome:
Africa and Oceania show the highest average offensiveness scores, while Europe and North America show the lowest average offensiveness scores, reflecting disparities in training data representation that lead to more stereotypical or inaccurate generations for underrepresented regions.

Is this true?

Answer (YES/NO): NO